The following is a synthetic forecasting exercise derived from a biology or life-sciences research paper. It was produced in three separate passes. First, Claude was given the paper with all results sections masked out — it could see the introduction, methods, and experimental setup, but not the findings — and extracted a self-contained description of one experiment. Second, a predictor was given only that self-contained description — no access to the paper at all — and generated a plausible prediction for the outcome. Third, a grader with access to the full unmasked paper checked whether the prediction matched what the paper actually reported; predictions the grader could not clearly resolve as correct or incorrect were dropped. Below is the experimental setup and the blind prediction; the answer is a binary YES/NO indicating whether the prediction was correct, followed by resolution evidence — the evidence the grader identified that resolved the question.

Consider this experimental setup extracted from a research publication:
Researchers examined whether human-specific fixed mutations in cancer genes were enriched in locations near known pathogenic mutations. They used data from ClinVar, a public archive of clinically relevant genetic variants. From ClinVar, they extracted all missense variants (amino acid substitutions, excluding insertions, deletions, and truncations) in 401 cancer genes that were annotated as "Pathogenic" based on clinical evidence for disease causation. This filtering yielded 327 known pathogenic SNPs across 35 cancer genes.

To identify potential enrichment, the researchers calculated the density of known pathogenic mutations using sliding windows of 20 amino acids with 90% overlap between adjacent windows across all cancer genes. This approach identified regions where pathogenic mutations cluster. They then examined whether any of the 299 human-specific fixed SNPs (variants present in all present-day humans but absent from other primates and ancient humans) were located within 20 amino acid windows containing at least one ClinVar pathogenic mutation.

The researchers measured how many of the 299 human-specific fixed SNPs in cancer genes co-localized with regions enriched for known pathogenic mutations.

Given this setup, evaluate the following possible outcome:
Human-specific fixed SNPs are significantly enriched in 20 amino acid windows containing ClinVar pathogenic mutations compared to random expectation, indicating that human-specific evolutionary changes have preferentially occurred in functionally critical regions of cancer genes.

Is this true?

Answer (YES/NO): NO